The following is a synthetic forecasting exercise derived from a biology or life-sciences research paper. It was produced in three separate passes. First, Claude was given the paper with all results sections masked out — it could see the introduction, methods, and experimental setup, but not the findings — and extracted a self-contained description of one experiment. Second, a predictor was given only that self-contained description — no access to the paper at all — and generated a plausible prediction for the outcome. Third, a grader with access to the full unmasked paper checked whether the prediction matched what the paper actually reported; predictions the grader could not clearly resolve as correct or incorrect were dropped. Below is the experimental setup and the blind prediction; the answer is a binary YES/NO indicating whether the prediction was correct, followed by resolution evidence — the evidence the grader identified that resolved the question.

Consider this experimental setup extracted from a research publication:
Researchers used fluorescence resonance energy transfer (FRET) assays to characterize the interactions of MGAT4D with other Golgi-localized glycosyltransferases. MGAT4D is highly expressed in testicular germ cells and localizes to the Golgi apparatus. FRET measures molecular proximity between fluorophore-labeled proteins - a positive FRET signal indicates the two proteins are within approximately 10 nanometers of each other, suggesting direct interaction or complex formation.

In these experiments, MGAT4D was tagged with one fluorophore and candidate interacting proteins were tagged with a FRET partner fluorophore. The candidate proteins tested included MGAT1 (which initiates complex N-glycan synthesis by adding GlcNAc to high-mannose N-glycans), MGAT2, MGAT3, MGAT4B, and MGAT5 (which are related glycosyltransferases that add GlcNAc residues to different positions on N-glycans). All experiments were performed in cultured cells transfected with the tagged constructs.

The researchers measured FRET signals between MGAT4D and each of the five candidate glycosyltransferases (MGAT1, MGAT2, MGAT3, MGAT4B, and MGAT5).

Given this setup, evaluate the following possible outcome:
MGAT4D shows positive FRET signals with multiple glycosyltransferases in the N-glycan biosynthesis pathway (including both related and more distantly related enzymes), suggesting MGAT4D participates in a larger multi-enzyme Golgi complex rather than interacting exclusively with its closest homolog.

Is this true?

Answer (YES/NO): NO